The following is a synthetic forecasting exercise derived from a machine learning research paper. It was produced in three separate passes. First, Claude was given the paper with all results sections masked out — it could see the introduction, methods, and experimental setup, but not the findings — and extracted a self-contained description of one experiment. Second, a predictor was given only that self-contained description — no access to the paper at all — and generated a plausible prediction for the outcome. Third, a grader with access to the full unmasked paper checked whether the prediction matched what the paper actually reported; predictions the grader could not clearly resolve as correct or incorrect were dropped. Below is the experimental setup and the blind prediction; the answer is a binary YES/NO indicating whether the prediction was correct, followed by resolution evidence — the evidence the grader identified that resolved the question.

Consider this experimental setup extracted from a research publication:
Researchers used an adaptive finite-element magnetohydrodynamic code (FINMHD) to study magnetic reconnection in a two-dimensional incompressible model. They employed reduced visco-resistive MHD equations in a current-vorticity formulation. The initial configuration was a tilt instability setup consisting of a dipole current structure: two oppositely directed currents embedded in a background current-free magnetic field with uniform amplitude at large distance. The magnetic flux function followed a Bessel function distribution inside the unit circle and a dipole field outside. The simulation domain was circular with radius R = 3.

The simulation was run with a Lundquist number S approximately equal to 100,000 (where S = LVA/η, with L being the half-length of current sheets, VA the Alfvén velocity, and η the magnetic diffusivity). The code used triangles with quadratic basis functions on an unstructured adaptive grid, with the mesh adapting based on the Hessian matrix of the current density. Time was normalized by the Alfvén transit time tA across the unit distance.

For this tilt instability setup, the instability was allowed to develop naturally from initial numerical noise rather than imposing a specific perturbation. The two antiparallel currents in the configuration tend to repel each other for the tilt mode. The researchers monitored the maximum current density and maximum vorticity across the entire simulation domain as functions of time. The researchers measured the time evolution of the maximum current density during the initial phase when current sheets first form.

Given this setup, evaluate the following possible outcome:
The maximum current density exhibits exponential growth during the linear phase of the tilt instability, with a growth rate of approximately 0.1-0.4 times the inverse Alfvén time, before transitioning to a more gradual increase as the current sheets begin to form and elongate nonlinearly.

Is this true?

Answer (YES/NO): NO